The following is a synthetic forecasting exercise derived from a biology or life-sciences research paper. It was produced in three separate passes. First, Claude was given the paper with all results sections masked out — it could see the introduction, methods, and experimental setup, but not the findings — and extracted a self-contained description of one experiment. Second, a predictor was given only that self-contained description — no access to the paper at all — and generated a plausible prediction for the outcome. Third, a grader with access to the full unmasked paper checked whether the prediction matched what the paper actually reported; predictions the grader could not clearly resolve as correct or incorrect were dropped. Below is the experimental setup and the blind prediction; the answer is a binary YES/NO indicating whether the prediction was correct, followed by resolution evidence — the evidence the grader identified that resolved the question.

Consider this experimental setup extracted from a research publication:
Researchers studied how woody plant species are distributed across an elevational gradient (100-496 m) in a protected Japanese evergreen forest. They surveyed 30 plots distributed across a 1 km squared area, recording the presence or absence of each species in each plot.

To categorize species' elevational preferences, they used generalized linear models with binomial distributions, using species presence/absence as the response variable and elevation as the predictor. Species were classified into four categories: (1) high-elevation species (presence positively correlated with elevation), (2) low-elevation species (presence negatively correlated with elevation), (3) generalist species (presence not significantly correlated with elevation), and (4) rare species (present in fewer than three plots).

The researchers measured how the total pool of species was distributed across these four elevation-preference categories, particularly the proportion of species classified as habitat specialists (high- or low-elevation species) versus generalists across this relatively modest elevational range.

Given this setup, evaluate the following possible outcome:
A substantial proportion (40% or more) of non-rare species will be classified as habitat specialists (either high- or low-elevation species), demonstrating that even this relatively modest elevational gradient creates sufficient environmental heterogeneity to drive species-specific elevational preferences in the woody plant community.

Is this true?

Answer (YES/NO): NO